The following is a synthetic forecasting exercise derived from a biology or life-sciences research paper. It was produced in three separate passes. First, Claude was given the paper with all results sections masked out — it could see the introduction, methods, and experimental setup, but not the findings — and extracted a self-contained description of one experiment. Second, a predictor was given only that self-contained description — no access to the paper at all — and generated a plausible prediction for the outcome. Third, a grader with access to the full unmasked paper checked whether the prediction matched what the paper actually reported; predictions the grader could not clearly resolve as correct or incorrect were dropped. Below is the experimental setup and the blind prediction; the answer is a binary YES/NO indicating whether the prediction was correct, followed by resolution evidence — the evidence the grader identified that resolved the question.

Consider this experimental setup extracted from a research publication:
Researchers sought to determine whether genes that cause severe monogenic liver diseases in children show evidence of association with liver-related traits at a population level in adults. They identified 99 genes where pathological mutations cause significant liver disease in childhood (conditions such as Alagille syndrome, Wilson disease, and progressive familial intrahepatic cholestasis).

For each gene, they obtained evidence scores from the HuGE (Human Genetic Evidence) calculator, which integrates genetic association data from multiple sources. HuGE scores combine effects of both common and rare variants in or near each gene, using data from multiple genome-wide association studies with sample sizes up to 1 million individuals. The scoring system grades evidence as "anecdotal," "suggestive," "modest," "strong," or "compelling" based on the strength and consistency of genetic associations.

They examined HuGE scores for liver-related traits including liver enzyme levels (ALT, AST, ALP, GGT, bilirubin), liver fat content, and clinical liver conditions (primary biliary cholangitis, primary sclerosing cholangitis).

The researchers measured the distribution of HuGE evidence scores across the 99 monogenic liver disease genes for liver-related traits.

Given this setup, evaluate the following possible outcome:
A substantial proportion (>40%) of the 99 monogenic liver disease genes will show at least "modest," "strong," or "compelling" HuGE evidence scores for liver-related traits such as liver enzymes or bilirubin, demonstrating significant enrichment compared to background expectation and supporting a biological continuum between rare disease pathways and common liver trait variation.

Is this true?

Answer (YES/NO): YES